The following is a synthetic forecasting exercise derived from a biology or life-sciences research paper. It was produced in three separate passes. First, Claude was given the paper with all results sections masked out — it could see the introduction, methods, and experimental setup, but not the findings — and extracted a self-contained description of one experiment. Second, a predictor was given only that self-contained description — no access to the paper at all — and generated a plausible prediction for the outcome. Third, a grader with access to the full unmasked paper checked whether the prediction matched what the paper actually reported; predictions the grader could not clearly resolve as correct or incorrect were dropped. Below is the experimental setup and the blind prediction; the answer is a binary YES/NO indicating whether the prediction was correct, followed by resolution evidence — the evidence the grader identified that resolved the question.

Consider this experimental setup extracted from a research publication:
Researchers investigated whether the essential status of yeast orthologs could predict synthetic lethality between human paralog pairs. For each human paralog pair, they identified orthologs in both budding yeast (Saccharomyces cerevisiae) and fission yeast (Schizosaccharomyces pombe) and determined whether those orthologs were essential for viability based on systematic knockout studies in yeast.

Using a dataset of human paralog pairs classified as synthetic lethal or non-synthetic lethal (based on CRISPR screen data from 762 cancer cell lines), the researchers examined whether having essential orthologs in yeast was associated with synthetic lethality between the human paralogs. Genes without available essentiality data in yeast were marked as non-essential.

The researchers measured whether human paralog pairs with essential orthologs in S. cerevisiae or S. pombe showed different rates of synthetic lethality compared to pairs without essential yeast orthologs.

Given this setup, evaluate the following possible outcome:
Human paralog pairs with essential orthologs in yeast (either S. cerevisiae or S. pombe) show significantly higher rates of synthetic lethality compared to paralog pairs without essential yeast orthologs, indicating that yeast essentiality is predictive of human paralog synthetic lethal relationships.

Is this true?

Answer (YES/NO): NO